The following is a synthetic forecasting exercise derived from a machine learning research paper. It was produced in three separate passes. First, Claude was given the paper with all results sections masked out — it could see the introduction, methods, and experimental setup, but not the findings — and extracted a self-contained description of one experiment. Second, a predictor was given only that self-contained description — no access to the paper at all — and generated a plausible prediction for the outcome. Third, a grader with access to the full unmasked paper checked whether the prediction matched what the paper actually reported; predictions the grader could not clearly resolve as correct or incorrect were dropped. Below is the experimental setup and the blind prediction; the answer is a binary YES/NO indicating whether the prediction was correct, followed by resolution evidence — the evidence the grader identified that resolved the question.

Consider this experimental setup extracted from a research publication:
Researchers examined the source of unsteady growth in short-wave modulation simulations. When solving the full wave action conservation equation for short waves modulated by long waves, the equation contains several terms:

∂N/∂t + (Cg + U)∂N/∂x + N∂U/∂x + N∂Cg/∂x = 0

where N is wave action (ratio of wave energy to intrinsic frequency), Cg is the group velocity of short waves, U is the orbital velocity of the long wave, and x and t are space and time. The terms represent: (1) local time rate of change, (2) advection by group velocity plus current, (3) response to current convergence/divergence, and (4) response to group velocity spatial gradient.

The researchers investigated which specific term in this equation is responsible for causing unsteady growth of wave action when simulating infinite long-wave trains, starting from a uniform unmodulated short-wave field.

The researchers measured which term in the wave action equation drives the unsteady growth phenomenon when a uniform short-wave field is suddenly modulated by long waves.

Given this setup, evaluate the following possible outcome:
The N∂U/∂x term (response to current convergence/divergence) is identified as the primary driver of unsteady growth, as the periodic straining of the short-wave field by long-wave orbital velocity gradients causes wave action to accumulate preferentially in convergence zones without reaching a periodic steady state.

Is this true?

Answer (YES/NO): NO